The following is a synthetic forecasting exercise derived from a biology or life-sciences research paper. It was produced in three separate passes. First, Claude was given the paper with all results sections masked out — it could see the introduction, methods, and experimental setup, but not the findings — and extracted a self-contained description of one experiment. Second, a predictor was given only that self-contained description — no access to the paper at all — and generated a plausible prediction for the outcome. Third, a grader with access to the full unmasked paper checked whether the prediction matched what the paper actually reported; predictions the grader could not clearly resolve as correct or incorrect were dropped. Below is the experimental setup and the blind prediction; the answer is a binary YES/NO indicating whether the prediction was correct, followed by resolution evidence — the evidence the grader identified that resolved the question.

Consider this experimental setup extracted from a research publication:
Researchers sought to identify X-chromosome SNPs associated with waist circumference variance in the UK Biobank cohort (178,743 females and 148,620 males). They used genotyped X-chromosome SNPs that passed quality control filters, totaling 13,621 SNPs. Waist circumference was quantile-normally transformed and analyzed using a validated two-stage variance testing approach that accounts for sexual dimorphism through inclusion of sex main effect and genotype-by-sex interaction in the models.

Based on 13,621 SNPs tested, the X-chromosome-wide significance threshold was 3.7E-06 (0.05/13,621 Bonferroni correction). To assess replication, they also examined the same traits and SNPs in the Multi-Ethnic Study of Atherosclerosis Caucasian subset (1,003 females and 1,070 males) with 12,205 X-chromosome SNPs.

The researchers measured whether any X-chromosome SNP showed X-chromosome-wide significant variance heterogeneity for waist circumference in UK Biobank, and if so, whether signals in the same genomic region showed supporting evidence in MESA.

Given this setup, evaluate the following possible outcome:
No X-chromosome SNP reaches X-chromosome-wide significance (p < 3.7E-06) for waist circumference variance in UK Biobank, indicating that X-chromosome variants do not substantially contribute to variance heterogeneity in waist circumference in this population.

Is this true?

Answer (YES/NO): NO